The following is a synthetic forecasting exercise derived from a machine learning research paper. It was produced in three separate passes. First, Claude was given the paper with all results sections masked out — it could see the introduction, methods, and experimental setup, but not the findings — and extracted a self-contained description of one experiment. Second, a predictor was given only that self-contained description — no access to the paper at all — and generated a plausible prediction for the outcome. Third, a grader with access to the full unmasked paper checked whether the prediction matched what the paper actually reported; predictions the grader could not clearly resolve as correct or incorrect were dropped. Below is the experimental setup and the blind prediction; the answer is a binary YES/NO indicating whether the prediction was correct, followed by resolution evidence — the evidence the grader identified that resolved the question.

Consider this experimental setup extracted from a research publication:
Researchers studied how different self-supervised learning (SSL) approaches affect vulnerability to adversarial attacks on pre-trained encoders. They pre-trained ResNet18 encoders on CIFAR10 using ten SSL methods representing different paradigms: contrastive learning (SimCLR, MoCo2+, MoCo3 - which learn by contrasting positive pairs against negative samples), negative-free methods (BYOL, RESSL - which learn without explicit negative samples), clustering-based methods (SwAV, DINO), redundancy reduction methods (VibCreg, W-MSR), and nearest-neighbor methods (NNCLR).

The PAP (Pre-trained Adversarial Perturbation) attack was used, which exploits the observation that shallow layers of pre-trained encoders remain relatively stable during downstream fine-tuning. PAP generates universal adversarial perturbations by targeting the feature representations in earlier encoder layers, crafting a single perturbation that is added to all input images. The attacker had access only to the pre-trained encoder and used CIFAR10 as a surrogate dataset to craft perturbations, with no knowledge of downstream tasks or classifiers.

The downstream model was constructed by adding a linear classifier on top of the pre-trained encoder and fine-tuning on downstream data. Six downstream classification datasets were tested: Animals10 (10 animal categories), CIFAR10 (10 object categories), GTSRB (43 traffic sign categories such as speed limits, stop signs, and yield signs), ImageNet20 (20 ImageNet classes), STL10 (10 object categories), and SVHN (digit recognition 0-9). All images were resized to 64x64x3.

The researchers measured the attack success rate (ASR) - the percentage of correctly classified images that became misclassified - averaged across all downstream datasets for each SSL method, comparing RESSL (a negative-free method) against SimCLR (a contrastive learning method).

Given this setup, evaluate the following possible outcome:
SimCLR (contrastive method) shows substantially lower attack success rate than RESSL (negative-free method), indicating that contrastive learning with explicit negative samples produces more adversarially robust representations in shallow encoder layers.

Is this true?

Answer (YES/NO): YES